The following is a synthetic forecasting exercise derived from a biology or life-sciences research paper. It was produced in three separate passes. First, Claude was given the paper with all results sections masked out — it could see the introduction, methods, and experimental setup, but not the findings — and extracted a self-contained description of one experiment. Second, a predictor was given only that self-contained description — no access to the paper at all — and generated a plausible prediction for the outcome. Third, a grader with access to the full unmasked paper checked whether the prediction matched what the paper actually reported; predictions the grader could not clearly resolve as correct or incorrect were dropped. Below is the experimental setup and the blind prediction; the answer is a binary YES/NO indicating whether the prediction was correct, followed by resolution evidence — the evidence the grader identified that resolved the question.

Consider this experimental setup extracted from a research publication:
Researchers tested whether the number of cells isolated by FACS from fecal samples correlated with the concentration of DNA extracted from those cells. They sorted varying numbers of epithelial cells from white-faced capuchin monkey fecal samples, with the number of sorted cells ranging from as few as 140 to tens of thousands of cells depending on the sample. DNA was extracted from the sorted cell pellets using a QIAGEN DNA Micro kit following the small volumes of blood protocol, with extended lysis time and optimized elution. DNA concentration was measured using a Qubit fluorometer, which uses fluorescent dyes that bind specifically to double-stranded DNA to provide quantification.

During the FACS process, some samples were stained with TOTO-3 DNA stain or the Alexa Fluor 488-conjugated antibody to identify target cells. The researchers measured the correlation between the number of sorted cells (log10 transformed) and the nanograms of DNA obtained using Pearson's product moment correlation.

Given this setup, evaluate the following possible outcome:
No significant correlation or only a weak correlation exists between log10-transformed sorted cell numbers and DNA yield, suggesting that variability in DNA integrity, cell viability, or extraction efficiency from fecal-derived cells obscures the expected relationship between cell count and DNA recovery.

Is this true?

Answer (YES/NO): YES